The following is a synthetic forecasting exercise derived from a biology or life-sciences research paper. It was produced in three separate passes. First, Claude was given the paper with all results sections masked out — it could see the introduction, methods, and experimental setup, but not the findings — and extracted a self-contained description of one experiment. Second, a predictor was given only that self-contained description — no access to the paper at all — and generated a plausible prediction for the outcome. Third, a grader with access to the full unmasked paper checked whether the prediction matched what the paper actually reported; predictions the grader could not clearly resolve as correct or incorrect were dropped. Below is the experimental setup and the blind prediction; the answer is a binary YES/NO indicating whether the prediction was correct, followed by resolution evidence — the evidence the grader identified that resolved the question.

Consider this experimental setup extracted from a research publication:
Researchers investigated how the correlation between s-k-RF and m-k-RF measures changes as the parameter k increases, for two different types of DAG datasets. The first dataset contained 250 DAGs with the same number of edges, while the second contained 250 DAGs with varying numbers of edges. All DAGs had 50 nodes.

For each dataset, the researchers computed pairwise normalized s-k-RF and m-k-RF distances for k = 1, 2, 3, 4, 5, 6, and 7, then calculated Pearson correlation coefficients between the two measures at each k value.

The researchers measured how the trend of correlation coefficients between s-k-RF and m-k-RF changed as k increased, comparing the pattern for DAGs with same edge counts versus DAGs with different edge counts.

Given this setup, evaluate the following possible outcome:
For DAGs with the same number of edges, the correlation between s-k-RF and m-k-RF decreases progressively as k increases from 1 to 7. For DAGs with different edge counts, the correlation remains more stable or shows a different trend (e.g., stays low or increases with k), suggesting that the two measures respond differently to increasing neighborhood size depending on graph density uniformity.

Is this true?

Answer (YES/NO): NO